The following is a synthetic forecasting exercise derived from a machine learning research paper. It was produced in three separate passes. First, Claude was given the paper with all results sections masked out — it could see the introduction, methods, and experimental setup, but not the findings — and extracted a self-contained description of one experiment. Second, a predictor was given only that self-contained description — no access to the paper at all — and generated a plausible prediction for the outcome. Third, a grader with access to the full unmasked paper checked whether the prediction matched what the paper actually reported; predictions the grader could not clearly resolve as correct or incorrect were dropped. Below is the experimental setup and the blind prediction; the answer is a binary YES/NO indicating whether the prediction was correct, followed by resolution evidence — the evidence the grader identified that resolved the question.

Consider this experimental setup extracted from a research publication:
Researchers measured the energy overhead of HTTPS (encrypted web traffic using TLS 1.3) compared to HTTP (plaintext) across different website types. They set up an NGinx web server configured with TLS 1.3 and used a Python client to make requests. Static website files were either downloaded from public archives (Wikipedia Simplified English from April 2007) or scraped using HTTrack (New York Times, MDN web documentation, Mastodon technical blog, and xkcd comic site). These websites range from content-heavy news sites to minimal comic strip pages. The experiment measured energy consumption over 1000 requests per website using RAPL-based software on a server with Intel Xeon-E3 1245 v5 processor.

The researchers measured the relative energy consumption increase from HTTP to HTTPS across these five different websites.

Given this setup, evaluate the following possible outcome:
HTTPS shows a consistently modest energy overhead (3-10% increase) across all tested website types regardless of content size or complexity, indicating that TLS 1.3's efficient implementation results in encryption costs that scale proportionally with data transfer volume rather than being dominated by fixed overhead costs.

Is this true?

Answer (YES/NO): NO